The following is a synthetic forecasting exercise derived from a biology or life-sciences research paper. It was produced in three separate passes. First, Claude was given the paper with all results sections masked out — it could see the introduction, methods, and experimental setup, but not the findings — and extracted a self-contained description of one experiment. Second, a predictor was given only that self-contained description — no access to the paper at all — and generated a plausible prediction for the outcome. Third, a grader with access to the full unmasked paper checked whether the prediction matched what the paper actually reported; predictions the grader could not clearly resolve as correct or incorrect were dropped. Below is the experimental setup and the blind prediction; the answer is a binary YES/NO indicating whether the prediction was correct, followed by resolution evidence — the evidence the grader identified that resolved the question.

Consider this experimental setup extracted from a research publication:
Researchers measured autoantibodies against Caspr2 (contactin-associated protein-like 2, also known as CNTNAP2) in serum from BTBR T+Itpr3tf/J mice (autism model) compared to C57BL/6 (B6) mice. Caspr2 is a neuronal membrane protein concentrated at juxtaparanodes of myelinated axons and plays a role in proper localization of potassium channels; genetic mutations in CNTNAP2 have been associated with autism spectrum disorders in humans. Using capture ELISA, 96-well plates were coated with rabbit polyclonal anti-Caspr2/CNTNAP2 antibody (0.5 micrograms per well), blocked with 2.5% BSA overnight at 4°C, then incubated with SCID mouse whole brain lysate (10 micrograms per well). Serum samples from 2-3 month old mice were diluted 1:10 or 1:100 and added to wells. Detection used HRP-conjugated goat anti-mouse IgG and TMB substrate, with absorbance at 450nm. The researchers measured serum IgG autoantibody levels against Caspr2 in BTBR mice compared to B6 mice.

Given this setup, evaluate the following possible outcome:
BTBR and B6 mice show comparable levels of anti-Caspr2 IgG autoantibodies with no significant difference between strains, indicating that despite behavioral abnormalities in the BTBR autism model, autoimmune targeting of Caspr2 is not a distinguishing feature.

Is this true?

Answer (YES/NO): NO